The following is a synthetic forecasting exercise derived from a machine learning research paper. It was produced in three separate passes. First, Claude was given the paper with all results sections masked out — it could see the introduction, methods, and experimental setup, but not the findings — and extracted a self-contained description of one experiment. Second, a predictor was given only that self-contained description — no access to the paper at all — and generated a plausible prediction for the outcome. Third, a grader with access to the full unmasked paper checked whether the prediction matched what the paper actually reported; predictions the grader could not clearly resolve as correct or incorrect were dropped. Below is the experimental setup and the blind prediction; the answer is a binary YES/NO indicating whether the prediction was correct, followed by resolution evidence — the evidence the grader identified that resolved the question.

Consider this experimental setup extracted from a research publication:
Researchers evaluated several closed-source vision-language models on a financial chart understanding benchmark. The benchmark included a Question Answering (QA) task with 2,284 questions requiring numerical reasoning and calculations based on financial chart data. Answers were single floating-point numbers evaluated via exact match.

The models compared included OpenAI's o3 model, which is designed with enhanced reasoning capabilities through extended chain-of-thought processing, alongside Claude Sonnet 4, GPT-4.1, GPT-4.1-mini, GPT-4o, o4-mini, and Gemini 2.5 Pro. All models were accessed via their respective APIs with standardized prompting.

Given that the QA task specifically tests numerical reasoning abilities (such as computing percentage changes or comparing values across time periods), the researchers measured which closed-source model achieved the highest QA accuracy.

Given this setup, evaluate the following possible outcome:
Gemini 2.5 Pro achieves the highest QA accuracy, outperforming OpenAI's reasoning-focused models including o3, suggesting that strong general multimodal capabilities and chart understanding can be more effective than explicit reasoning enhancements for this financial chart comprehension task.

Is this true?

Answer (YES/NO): NO